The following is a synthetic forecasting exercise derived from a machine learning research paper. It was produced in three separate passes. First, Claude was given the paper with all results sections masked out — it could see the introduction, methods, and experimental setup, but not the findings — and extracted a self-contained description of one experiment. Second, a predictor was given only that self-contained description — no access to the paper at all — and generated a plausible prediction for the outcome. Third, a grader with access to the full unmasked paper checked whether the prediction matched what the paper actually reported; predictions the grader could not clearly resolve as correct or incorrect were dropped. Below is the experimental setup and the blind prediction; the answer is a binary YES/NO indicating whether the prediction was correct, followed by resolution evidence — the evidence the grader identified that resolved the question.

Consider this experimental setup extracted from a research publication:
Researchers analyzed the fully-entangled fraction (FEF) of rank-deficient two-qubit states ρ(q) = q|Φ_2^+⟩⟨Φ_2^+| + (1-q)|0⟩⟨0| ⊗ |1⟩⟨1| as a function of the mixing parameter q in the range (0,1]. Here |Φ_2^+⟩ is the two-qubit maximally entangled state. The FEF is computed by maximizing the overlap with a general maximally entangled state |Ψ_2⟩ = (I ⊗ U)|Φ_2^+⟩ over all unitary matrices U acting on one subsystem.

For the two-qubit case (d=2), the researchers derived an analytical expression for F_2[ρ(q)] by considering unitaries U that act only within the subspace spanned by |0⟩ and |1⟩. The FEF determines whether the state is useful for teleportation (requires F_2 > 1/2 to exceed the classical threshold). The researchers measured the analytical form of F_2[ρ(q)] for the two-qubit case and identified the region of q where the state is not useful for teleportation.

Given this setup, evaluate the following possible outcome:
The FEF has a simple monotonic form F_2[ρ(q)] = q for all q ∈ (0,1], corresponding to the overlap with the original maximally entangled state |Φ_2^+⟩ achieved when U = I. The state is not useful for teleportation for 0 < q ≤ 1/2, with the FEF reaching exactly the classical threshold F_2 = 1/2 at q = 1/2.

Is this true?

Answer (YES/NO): NO